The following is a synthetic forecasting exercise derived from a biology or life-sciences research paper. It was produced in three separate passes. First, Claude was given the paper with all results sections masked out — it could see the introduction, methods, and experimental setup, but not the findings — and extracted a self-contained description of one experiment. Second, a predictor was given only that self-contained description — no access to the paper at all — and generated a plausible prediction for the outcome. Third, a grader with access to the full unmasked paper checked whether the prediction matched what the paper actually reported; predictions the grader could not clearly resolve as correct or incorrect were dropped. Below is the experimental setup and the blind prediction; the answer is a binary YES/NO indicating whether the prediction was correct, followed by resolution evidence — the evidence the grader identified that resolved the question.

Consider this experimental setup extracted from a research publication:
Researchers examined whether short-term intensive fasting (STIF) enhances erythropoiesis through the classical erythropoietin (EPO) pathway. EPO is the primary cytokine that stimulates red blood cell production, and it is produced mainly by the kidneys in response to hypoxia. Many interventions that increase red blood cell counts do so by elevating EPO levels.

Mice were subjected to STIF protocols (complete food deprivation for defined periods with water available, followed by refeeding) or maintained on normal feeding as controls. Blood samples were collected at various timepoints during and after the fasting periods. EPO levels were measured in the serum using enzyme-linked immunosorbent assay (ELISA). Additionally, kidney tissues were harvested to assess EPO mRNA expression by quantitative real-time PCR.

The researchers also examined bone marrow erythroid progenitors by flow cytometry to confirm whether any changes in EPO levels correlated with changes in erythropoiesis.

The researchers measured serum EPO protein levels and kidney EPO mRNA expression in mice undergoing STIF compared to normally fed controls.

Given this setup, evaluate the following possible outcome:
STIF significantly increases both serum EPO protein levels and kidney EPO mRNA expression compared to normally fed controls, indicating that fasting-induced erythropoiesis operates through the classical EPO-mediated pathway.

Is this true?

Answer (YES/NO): NO